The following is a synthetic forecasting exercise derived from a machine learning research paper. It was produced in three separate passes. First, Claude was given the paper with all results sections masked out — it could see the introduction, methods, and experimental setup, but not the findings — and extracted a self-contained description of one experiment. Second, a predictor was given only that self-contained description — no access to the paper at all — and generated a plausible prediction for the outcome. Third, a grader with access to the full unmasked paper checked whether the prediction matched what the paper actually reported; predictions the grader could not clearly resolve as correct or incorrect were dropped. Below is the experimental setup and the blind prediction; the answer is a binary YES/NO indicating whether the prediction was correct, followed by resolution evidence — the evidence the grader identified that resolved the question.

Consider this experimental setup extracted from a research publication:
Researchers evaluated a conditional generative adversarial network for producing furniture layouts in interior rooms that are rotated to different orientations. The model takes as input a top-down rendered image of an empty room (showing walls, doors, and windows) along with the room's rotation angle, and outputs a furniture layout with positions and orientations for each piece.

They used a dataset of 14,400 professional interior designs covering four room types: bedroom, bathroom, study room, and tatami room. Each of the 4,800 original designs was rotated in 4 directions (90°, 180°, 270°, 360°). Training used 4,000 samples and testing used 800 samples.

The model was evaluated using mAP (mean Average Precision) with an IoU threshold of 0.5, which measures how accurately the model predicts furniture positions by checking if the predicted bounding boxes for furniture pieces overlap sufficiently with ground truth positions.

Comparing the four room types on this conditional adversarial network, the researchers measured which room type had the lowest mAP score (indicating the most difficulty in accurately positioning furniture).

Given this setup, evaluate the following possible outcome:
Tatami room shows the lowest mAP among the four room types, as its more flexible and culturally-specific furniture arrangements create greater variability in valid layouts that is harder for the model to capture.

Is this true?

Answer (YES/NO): NO